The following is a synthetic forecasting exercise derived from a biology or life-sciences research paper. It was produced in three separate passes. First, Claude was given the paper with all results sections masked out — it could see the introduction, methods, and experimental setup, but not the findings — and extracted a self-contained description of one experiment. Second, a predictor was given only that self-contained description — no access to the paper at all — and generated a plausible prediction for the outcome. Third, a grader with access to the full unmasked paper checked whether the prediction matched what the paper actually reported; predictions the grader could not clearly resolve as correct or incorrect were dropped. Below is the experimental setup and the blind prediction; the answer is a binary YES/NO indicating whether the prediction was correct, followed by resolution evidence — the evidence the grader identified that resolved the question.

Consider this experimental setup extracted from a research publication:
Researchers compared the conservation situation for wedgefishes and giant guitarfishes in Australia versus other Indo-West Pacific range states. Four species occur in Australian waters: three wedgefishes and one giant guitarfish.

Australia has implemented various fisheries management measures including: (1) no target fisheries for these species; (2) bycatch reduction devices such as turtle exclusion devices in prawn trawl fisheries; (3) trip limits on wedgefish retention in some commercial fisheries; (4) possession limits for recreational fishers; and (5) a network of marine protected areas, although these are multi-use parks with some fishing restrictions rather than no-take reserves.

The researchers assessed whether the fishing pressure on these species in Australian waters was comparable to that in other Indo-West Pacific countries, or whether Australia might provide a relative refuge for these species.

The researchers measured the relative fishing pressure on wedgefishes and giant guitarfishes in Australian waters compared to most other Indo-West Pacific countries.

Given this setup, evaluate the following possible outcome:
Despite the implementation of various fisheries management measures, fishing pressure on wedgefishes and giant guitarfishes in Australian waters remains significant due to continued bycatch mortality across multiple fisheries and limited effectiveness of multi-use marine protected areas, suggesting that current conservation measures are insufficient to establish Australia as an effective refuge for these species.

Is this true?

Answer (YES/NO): NO